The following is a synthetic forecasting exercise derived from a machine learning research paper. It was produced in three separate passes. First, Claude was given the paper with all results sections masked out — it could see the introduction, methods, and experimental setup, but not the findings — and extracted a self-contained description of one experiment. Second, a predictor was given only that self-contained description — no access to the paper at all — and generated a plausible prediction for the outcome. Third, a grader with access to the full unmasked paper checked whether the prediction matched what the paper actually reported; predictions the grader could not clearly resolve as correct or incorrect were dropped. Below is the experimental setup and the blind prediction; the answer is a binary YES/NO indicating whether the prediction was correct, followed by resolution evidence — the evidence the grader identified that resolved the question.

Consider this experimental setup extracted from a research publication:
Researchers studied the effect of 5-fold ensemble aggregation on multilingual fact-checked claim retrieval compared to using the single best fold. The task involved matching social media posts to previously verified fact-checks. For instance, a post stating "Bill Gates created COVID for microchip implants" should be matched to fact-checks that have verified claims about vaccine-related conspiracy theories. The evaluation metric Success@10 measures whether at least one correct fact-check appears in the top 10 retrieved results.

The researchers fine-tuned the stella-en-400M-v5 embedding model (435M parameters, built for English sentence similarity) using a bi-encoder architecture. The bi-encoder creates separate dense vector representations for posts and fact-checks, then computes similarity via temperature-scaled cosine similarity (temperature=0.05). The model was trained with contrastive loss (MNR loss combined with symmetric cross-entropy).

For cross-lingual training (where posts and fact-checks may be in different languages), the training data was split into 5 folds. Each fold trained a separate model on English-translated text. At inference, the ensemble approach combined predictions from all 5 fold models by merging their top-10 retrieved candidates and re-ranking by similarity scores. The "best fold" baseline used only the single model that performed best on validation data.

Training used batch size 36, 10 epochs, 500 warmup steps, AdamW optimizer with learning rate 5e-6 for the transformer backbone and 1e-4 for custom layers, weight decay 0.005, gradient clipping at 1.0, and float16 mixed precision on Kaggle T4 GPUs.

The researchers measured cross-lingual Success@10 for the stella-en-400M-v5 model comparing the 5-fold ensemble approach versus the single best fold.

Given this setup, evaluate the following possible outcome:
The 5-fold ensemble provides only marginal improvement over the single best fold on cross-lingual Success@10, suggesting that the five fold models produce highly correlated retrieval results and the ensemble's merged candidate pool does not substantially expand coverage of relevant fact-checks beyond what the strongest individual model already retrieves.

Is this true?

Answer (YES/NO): YES